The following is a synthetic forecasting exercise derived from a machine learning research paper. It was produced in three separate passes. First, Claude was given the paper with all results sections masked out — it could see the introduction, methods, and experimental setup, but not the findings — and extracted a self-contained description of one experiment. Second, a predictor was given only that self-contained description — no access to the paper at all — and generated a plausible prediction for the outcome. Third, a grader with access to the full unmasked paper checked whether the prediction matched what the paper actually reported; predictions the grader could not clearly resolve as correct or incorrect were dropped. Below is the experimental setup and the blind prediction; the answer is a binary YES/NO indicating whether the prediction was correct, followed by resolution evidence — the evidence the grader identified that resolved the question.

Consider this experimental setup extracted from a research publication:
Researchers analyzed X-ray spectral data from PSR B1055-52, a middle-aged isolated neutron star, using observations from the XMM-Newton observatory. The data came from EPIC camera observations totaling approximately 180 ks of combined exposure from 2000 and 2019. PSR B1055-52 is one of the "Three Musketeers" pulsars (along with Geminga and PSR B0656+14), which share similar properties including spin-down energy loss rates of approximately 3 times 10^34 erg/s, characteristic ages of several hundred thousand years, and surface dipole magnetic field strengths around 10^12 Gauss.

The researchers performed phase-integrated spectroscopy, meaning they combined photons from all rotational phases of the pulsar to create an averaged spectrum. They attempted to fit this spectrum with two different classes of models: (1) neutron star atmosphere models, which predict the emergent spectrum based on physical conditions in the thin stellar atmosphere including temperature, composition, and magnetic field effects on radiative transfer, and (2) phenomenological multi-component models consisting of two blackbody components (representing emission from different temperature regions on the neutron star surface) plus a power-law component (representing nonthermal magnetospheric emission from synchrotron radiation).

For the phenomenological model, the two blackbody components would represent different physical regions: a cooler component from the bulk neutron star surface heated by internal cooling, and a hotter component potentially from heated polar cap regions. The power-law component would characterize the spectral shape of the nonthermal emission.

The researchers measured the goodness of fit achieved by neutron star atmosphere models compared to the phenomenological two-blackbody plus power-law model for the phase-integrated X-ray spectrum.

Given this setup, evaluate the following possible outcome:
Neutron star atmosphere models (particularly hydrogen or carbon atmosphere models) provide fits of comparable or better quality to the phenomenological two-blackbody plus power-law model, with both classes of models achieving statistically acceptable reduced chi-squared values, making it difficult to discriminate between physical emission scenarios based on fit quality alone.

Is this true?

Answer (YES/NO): NO